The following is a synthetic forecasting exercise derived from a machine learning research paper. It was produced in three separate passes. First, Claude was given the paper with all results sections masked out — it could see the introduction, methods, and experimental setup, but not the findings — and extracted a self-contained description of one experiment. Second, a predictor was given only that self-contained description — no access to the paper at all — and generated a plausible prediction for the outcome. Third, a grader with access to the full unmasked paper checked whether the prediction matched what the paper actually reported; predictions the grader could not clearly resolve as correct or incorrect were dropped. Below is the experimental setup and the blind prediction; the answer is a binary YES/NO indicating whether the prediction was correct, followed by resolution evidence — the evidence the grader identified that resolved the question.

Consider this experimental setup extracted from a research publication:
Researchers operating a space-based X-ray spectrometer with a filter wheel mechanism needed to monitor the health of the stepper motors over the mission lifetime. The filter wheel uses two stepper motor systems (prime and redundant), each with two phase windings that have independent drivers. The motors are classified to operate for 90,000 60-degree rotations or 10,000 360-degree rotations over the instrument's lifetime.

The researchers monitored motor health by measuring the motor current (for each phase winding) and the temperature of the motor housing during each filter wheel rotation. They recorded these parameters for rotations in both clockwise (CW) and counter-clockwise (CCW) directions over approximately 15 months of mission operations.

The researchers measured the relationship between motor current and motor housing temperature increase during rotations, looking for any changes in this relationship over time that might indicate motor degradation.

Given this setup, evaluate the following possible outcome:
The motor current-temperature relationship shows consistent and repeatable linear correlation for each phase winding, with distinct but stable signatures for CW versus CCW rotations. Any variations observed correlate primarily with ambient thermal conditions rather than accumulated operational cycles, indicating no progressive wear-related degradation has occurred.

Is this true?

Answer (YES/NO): NO